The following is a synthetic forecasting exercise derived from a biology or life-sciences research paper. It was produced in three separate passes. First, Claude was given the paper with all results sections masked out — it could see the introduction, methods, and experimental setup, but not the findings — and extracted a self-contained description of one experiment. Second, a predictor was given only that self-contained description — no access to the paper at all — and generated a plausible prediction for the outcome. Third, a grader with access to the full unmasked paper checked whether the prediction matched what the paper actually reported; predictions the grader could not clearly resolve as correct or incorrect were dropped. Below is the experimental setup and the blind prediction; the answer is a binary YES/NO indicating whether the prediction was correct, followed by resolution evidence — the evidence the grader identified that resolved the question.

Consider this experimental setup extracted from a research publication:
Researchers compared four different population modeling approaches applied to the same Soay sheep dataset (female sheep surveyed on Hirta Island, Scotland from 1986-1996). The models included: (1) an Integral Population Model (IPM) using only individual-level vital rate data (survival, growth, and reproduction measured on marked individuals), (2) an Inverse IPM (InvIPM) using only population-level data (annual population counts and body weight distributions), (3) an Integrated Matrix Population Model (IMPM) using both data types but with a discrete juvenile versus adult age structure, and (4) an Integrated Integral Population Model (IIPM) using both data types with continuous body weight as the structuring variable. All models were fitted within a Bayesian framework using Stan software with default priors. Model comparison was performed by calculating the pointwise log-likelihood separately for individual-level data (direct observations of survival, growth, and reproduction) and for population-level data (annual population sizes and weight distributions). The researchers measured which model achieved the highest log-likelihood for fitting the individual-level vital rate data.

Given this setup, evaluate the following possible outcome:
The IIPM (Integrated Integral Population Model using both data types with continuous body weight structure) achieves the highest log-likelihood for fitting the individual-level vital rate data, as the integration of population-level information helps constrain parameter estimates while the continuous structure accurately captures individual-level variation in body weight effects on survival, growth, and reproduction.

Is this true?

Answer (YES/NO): NO